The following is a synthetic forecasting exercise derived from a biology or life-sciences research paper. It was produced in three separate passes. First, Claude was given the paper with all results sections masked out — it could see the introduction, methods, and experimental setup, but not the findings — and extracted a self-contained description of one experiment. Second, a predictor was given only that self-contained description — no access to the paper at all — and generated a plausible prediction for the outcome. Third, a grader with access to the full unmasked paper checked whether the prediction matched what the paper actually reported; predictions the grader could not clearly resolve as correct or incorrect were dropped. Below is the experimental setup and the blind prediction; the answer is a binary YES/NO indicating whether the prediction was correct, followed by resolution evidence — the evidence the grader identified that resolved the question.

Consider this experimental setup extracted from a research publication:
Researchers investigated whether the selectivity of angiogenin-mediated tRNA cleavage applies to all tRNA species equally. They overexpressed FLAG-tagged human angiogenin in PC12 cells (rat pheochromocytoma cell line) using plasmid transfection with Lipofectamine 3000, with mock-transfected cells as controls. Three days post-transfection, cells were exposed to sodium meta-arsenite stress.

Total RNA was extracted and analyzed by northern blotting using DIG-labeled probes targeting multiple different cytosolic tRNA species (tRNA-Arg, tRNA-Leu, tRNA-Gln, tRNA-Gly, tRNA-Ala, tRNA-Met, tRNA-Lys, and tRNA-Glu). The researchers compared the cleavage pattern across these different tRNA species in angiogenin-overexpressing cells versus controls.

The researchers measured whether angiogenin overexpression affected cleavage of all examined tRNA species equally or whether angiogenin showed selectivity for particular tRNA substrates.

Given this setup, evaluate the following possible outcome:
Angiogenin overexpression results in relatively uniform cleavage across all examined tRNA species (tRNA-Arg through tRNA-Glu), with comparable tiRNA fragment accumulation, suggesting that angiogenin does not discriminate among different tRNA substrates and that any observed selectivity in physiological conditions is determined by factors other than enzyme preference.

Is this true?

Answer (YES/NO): NO